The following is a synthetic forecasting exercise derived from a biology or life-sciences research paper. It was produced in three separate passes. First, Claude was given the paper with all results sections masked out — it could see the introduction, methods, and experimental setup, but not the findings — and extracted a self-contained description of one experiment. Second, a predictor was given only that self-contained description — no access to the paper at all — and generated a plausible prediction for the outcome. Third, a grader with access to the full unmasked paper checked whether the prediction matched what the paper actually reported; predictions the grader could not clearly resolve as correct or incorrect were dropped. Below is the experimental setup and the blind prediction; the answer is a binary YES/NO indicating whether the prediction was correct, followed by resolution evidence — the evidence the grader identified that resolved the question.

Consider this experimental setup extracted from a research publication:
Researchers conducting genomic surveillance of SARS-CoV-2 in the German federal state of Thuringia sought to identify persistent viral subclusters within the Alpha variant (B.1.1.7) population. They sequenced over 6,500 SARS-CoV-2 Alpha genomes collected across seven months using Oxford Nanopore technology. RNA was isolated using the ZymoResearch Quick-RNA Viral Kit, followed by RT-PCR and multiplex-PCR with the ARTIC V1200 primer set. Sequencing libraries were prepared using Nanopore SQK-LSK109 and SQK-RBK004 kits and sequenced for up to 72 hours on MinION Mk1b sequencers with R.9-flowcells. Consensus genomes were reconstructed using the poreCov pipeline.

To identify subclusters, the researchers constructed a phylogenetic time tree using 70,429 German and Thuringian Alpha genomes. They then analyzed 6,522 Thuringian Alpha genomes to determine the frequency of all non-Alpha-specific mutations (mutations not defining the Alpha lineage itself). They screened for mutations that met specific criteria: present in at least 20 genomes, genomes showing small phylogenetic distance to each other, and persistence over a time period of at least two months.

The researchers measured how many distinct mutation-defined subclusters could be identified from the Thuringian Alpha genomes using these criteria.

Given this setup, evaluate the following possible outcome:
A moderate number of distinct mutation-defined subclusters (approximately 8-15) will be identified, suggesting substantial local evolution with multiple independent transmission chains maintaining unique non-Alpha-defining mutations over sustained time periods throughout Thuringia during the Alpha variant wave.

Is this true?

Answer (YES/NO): YES